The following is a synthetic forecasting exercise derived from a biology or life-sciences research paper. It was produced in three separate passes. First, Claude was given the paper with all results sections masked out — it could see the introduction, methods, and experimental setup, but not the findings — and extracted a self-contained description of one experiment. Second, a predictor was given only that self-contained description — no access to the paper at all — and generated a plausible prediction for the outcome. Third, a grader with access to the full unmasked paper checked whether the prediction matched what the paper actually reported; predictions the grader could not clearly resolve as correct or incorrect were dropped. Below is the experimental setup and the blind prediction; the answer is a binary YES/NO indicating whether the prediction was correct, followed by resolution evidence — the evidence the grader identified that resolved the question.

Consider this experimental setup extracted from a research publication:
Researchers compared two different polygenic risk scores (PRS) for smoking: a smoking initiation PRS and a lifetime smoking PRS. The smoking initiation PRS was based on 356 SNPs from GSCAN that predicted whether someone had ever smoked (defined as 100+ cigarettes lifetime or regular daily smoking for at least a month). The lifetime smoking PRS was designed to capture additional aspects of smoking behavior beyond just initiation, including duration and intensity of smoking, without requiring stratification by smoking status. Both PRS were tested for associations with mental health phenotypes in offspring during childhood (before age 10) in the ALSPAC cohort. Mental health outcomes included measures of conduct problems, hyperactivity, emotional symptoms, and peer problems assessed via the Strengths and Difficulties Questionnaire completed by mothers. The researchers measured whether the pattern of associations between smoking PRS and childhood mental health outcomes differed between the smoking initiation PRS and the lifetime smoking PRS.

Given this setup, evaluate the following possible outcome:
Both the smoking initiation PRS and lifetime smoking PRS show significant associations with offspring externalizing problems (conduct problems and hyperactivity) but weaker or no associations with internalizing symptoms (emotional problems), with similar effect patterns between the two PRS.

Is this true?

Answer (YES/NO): NO